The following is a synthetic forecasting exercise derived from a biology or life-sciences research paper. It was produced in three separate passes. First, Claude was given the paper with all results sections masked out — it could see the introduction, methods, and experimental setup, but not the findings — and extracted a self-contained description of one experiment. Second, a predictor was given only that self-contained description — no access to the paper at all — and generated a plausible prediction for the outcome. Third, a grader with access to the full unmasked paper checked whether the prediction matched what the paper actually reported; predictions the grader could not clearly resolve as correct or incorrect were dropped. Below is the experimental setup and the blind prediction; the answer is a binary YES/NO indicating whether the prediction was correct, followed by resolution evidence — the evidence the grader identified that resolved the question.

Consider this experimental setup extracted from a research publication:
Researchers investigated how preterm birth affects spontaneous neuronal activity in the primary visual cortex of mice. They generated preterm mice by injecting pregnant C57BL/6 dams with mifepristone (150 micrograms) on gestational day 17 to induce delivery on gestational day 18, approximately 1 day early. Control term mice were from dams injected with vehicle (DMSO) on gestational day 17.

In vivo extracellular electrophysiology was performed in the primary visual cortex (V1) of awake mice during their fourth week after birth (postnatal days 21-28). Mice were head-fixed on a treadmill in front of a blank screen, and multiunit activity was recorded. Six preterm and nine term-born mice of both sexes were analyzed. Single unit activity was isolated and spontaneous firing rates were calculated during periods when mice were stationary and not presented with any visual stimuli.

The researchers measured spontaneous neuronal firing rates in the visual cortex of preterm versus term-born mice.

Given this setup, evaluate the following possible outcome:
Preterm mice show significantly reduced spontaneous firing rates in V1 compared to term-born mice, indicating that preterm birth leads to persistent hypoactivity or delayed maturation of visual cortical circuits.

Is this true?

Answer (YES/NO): NO